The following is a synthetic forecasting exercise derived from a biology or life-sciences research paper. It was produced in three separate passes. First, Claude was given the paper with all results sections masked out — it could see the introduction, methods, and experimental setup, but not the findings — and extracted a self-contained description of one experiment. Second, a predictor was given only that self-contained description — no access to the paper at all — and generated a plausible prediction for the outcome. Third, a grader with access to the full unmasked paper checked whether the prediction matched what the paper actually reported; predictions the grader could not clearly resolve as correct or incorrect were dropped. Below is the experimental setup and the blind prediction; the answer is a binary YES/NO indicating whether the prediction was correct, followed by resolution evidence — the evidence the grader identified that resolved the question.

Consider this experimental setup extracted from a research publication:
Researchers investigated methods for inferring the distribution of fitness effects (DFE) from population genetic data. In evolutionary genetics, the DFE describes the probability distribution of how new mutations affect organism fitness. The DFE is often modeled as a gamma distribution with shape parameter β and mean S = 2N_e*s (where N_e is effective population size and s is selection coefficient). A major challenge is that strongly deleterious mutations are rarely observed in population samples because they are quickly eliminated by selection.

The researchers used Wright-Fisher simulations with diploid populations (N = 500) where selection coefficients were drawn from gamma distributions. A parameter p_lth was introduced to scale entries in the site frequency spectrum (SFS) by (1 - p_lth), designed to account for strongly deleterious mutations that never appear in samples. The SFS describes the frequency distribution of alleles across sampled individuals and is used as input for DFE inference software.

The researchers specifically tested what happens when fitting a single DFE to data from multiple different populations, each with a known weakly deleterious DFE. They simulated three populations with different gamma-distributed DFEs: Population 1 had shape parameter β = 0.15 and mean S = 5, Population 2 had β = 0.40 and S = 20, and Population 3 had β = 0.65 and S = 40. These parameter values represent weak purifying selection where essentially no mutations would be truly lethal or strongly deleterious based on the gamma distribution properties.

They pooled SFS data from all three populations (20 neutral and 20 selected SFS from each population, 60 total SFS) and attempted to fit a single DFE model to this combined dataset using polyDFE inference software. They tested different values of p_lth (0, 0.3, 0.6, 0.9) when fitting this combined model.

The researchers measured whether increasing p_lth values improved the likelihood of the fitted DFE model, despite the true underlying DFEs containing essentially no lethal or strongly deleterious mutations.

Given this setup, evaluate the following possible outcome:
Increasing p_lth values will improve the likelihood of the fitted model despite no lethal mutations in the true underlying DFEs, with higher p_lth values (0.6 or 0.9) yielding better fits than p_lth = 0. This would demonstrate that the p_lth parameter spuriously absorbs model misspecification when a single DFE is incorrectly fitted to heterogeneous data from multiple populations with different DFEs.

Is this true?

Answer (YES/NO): YES